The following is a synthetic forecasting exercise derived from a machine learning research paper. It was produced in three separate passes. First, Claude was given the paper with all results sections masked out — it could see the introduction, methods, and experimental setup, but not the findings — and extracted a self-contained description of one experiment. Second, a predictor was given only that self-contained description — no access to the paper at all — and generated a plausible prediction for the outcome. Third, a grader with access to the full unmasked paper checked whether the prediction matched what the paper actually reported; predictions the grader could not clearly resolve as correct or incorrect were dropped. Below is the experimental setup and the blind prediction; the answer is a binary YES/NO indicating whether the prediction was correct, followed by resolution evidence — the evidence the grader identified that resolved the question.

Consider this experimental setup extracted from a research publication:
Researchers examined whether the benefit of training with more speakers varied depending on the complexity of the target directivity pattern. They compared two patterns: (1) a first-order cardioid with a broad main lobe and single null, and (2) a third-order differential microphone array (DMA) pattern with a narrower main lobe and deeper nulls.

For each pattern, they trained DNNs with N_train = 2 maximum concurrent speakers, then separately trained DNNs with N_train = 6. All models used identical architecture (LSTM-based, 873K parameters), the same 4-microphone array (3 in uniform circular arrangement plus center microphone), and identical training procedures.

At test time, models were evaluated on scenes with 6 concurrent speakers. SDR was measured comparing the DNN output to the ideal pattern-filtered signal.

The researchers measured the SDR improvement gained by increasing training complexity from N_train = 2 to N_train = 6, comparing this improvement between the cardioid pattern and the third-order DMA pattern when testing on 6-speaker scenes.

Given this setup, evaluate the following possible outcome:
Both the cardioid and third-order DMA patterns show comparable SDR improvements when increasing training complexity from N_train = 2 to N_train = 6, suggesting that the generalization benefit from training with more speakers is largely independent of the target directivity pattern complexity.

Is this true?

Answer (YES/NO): NO